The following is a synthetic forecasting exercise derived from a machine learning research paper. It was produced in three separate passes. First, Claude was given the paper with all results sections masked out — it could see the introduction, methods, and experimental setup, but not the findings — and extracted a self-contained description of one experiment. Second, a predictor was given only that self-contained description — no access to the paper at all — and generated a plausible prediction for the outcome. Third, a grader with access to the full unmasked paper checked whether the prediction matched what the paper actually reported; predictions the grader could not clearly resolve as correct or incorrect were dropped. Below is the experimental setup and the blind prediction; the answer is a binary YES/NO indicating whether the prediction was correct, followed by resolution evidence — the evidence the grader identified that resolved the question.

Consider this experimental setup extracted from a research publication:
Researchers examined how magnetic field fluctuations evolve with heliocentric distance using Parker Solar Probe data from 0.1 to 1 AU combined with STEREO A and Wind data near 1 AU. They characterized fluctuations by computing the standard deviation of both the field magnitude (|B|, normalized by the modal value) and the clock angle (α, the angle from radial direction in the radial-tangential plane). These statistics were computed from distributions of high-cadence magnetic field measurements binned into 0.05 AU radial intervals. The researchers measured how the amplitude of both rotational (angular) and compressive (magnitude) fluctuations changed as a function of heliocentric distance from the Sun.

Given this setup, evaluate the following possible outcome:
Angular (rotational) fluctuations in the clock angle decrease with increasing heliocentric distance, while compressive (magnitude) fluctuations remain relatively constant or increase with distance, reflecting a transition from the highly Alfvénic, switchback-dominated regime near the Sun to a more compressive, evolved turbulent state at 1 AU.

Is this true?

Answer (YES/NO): NO